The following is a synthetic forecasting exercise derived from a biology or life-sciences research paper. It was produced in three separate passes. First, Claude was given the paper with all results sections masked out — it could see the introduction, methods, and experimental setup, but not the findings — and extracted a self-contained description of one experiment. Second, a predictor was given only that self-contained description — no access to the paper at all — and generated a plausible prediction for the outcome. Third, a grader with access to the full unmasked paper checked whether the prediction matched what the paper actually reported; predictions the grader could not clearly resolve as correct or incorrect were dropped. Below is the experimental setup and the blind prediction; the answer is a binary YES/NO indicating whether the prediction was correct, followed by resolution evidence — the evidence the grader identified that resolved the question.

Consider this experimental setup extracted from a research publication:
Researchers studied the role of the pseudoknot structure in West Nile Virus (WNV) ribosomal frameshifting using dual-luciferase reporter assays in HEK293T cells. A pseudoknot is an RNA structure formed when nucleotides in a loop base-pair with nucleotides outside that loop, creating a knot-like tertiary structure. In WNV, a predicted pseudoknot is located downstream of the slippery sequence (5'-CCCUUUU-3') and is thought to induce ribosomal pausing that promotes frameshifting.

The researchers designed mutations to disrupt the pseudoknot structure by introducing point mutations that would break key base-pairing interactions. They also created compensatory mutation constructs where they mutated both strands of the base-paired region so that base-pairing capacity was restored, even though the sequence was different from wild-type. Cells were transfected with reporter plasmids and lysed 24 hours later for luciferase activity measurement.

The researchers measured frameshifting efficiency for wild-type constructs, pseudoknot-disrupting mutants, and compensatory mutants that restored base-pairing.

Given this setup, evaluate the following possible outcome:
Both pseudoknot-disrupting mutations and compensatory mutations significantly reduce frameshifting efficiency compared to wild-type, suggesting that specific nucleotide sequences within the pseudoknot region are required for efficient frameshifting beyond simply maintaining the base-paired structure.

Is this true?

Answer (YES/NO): YES